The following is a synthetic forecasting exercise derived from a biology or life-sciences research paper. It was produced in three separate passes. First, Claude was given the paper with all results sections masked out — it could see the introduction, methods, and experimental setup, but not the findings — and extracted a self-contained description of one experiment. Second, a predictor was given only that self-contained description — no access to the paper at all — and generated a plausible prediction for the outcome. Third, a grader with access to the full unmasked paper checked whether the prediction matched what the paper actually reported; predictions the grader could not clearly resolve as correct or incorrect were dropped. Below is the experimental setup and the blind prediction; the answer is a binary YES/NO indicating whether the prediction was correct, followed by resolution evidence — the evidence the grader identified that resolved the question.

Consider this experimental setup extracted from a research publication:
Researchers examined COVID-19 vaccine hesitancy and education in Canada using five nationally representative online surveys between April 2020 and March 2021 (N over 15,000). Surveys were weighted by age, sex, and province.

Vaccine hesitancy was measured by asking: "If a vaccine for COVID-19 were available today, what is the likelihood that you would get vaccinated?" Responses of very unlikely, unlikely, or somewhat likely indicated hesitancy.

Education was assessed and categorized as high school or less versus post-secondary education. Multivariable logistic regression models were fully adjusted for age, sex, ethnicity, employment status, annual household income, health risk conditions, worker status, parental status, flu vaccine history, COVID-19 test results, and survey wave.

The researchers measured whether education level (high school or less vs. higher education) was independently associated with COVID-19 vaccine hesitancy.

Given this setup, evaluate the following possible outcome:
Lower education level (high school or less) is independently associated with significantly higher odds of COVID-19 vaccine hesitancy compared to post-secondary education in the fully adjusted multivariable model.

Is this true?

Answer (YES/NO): YES